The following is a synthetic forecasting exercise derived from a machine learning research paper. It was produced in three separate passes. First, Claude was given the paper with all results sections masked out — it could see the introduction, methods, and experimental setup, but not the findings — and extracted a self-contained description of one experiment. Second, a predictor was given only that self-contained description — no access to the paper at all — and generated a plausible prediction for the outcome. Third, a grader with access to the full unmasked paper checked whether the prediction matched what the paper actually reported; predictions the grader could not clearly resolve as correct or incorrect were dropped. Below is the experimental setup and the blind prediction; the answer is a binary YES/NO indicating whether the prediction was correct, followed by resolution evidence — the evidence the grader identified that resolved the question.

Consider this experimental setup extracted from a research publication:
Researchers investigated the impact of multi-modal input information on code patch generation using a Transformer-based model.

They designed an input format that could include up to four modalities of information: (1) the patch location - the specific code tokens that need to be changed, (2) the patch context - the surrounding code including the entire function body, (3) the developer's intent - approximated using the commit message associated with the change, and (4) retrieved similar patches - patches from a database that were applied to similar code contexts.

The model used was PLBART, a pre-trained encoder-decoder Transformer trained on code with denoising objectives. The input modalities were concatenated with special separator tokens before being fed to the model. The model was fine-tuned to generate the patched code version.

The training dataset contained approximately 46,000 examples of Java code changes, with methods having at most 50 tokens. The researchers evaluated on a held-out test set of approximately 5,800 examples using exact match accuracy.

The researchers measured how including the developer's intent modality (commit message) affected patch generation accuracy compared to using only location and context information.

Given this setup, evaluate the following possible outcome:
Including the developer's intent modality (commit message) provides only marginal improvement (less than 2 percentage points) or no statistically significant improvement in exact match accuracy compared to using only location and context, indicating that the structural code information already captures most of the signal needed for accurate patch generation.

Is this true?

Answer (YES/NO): YES